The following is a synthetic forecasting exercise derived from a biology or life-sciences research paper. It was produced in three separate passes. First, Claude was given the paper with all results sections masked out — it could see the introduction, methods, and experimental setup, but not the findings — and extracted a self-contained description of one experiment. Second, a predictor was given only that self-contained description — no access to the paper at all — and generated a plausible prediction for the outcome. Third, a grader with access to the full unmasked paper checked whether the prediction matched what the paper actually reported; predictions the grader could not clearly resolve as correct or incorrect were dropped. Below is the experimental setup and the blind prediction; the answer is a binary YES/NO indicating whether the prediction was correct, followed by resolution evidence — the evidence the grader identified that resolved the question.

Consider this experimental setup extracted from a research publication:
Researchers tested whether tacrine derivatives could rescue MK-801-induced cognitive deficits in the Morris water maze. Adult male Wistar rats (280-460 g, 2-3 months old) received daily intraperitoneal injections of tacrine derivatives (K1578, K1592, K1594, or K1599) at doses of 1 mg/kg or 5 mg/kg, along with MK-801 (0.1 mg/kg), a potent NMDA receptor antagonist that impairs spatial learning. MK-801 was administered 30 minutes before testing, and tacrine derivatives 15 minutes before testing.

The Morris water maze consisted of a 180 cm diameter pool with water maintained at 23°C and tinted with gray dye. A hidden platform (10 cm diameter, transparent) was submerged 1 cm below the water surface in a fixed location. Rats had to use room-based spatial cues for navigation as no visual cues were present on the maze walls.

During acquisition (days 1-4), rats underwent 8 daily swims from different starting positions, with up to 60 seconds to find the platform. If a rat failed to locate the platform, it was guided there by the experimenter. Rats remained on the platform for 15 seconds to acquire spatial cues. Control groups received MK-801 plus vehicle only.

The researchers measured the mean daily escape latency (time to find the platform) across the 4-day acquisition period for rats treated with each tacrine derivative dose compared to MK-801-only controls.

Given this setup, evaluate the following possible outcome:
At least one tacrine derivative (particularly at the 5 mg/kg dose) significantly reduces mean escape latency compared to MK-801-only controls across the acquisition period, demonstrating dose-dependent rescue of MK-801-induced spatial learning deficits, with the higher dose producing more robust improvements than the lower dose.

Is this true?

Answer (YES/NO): NO